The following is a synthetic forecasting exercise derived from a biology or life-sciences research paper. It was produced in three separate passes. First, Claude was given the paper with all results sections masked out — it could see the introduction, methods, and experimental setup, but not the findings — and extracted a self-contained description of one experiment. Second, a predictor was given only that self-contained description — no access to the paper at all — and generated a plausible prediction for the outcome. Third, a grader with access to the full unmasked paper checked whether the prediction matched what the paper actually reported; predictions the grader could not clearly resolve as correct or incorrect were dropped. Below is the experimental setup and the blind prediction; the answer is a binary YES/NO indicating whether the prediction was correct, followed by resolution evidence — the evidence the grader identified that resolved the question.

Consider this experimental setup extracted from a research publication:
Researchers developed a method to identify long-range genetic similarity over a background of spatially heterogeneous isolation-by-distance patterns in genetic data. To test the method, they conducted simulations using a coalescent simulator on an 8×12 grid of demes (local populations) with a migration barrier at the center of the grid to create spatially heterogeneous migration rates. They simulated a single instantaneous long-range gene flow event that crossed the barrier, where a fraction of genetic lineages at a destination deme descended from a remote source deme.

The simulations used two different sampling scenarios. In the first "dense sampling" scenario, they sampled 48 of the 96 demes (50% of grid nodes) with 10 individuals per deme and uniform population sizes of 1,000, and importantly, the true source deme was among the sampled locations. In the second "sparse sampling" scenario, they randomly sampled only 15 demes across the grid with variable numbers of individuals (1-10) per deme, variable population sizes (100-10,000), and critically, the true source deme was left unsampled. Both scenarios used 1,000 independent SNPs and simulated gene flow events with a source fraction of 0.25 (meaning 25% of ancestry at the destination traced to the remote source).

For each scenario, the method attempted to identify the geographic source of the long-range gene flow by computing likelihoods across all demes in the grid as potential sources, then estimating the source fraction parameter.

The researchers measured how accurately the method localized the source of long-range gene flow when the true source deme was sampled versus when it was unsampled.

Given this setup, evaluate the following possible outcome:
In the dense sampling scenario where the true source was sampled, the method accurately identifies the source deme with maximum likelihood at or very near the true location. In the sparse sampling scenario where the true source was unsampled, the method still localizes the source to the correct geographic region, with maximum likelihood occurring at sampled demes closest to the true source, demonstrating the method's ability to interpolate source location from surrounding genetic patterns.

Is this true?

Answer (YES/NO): YES